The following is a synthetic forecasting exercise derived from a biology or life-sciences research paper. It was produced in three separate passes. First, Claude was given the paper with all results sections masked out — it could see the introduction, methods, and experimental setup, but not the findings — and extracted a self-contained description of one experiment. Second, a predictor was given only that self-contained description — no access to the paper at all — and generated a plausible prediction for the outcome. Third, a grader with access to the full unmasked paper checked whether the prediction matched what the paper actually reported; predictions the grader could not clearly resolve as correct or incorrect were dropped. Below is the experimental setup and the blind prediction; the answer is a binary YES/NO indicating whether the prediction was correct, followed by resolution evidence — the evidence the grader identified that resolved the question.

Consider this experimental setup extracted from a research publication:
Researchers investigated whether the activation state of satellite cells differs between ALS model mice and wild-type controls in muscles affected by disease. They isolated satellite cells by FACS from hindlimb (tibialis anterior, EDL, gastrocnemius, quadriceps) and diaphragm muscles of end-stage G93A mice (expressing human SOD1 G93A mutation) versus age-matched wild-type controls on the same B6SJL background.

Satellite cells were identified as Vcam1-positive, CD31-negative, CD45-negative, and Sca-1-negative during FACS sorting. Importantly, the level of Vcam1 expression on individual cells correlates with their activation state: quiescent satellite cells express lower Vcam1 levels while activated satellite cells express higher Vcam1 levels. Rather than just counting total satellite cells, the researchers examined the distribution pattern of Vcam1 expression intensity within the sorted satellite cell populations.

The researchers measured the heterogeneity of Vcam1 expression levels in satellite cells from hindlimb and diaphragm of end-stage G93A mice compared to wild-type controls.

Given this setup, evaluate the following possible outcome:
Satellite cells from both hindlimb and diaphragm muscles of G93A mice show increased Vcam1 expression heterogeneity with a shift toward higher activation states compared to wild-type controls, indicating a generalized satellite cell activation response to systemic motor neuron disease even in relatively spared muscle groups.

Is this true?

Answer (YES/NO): YES